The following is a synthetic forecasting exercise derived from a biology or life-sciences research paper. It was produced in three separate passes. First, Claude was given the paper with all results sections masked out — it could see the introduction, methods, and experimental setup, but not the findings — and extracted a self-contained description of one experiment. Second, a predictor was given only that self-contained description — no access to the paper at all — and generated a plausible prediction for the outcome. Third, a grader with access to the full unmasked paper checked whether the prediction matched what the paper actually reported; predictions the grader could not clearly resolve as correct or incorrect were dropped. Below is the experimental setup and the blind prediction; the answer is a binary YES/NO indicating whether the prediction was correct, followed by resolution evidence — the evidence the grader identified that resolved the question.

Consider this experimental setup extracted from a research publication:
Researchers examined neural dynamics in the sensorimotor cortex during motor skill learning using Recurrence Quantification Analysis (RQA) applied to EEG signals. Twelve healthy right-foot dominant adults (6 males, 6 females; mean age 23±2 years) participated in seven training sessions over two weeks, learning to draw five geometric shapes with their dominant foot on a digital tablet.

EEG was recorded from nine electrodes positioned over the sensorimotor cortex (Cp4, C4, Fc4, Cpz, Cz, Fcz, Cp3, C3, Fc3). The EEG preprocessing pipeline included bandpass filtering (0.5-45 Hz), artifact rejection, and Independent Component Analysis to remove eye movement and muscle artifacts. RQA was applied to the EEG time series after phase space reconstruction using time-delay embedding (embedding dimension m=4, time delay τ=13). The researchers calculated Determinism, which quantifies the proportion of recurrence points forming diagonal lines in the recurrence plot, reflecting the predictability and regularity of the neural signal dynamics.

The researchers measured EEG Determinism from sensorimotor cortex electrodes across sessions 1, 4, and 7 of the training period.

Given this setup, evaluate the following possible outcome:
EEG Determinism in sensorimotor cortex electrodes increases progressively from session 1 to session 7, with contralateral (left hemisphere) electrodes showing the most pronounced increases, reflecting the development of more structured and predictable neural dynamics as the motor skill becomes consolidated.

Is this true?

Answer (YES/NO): YES